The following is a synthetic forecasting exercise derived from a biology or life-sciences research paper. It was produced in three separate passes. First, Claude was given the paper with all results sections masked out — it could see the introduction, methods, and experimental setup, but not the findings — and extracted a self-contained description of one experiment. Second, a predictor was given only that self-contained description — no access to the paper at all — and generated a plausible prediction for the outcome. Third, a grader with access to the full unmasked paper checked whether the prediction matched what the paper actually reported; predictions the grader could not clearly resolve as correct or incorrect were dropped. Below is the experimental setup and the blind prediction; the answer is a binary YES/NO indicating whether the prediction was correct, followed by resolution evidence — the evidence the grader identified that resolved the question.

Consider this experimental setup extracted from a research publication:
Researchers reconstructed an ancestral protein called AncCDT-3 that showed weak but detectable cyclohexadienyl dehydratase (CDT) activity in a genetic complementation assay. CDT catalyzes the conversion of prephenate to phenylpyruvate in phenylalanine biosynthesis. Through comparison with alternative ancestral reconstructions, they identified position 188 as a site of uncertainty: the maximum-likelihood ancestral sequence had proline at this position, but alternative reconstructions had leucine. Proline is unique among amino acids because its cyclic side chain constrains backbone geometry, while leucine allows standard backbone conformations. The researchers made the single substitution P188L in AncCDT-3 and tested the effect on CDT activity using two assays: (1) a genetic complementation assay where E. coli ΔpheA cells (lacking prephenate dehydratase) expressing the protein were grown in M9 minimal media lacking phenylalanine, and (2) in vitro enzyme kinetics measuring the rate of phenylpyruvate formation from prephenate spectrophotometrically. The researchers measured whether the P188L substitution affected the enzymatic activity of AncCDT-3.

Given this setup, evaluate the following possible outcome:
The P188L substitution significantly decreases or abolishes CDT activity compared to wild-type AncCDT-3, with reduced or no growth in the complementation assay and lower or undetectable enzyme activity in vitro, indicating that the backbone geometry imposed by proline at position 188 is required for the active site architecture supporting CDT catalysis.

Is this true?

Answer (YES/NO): NO